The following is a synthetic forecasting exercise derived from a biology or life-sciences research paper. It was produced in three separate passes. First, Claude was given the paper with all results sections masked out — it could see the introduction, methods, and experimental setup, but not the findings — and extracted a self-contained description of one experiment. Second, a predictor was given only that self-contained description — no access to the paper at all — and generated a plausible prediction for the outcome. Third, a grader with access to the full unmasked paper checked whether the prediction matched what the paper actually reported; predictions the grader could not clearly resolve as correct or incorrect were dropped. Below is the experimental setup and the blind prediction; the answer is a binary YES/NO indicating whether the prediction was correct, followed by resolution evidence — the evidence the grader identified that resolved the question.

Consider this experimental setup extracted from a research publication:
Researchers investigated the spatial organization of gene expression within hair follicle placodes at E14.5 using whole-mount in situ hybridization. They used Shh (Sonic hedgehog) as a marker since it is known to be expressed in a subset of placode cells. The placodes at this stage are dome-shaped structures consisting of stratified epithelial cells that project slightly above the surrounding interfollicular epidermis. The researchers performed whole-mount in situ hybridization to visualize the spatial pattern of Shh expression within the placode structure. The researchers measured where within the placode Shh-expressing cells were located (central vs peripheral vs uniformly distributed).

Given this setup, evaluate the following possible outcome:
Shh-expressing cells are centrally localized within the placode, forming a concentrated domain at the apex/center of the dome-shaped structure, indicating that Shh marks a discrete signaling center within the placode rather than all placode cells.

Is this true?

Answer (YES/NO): YES